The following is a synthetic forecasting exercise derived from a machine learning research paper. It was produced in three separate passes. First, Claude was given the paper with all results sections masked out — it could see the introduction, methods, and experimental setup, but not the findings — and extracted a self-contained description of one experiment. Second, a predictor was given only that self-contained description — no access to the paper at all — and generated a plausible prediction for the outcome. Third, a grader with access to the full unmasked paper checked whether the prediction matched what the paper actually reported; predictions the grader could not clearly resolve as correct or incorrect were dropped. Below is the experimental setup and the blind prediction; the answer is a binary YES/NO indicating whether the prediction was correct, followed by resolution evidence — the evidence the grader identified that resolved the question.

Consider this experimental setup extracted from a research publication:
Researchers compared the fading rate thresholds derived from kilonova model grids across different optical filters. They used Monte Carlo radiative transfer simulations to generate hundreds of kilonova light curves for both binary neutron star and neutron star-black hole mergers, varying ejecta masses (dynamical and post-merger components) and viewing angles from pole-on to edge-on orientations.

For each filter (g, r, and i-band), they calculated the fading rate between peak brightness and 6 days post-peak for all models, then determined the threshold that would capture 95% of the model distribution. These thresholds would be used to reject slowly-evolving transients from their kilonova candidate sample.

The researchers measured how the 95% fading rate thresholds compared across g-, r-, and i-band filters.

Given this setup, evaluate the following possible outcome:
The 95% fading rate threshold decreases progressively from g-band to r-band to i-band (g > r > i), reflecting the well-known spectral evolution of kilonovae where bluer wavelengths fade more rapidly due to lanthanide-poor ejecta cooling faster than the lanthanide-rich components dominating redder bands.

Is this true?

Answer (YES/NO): YES